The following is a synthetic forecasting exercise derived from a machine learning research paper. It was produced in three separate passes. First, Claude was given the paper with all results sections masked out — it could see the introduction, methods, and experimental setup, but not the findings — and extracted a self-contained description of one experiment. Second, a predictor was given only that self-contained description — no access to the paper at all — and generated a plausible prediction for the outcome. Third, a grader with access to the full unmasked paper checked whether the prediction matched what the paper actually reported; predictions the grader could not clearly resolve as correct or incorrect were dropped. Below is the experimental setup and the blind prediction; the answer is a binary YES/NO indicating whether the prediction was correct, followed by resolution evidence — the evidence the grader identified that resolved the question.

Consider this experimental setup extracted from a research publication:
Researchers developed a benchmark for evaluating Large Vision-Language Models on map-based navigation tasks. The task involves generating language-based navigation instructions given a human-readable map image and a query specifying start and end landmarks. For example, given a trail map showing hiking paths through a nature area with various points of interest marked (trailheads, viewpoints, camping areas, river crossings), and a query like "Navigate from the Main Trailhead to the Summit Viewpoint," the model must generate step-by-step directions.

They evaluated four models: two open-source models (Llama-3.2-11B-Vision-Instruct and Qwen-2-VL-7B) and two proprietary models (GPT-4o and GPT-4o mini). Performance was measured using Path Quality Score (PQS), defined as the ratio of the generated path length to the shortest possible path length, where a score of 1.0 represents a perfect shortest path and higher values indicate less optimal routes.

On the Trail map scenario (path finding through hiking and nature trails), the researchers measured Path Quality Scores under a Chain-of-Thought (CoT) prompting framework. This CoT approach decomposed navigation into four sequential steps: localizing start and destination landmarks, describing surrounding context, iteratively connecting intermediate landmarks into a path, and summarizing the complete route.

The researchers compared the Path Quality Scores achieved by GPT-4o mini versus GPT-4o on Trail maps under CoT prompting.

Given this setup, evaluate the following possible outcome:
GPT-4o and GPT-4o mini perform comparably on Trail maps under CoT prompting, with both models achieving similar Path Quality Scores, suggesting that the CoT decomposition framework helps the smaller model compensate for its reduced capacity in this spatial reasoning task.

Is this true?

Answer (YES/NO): NO